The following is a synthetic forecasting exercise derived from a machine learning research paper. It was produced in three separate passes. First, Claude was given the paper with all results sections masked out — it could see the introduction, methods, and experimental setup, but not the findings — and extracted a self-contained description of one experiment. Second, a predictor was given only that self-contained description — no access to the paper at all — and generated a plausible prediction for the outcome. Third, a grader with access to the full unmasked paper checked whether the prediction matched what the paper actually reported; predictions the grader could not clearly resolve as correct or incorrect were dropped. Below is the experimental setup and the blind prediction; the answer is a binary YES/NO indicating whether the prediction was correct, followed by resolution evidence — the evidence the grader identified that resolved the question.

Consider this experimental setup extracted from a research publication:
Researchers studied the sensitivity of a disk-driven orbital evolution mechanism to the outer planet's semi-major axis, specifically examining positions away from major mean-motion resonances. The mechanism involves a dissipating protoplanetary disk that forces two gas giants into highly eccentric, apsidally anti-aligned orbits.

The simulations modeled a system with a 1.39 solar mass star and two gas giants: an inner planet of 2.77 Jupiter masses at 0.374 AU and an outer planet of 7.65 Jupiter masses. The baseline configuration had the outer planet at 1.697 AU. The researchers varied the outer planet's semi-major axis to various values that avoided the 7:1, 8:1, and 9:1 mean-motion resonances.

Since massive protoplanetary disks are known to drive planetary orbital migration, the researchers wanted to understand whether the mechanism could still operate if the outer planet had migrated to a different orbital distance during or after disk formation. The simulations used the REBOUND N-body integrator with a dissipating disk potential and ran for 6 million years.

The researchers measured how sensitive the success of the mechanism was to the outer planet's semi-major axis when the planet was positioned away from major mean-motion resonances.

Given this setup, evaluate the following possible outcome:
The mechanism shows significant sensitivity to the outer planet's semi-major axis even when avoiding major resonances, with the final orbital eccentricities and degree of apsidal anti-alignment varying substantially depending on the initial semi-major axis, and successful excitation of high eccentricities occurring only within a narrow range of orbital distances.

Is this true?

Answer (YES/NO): NO